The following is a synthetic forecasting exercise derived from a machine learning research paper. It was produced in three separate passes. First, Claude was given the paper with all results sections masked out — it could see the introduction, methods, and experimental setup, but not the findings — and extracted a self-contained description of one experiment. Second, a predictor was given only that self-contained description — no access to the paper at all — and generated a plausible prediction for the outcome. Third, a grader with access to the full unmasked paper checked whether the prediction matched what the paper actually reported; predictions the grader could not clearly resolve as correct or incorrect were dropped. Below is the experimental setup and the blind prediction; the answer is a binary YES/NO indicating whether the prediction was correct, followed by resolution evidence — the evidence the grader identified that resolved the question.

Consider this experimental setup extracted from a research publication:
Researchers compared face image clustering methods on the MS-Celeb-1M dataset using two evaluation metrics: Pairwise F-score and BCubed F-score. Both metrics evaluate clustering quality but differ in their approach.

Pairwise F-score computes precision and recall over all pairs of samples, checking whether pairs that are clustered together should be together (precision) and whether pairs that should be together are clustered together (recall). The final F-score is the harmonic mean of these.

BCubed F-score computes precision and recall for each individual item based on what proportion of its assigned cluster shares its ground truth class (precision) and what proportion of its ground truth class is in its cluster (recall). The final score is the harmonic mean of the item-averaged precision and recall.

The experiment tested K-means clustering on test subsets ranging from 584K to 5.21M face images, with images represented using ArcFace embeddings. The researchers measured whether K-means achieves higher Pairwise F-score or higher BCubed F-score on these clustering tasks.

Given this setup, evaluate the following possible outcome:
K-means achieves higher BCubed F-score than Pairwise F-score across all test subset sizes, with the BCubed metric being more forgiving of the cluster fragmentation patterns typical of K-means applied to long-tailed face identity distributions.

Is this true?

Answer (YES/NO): YES